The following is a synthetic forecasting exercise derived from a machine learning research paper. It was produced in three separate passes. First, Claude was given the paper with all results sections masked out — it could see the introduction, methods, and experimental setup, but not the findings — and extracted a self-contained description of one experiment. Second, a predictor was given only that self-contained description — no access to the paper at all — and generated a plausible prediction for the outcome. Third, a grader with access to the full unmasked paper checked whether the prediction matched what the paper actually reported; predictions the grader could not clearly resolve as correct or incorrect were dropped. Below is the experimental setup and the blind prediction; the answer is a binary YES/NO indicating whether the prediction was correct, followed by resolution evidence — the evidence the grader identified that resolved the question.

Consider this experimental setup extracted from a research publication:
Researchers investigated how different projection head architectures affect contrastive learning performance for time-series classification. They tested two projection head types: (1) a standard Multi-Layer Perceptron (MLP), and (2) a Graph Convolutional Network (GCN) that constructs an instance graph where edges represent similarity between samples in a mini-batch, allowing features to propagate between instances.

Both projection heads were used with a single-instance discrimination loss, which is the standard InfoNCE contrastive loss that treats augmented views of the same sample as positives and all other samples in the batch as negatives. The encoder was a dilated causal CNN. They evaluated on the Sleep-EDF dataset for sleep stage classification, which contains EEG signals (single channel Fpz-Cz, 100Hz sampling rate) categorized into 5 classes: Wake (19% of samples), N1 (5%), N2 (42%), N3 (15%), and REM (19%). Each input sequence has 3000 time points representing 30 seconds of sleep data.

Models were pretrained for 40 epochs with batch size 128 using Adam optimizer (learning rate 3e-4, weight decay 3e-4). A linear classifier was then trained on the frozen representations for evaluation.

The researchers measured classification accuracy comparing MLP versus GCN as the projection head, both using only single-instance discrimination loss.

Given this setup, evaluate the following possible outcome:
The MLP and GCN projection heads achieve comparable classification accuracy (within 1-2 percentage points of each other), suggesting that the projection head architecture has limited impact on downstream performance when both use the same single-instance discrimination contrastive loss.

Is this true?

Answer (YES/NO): NO